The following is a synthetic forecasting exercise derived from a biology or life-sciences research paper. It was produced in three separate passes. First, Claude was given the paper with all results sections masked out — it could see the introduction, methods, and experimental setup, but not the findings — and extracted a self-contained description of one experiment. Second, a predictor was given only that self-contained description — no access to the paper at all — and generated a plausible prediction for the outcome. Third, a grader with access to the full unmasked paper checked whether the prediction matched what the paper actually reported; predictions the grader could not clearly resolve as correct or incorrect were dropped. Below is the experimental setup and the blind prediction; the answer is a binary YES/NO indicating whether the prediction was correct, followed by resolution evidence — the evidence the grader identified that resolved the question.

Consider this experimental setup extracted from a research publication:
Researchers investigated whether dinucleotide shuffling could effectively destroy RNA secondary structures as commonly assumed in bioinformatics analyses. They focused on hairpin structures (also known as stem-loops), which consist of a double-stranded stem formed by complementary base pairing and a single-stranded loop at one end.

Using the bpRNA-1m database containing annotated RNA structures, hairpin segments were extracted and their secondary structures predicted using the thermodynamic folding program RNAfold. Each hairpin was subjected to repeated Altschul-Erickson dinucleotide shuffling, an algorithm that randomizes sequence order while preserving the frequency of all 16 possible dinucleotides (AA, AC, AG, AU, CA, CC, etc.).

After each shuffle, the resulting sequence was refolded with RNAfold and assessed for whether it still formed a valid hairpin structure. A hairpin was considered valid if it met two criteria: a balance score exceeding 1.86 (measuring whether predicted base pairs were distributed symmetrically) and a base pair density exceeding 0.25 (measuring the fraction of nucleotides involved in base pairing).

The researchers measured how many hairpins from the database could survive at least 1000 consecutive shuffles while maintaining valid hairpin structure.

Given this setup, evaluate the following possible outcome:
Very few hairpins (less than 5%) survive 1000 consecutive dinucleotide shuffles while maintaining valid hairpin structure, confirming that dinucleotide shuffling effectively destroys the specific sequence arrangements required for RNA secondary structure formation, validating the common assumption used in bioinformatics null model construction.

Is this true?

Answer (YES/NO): NO